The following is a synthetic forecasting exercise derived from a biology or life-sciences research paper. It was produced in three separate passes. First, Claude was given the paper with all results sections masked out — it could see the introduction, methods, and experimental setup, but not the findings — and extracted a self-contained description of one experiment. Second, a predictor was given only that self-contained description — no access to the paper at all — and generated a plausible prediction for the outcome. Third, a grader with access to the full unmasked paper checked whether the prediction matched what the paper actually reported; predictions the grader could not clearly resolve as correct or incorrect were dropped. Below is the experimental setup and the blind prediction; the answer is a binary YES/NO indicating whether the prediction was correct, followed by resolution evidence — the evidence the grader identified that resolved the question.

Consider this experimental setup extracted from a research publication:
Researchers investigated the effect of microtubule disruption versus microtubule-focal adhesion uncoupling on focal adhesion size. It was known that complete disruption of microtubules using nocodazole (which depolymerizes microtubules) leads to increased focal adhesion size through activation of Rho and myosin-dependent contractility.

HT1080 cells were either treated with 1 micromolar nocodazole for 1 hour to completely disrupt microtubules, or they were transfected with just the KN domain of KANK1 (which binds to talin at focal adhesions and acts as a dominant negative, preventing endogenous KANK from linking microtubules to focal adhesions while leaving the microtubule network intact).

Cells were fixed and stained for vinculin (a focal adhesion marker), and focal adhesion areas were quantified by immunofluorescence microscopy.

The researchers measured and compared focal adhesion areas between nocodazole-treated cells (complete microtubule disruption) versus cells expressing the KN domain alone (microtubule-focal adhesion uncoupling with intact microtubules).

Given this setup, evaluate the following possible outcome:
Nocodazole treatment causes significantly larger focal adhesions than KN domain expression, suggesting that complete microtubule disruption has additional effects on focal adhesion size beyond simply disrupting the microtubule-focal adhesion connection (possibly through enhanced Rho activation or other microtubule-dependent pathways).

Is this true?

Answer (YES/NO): NO